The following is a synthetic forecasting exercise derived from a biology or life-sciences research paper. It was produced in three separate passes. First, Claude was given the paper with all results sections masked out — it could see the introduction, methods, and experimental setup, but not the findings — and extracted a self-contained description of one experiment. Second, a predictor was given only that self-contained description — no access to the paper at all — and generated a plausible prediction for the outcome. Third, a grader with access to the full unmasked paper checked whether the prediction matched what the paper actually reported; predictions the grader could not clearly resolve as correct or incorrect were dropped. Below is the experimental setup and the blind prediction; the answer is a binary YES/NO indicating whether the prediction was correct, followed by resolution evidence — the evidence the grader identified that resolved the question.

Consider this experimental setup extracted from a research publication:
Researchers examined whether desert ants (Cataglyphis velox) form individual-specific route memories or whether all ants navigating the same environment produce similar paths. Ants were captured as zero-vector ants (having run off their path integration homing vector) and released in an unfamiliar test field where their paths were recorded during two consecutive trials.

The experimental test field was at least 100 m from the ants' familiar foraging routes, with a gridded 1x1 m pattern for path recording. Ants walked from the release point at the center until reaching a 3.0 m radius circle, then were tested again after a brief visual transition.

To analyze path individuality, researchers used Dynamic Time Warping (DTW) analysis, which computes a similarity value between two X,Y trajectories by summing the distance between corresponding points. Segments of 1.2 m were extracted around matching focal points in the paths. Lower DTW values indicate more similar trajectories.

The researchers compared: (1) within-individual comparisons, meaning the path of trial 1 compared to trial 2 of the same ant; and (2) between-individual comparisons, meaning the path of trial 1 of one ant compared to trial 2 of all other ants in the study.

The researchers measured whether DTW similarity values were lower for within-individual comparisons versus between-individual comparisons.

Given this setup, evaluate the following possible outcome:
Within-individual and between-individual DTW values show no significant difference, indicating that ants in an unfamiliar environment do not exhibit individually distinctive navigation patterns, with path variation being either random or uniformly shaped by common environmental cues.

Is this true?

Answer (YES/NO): NO